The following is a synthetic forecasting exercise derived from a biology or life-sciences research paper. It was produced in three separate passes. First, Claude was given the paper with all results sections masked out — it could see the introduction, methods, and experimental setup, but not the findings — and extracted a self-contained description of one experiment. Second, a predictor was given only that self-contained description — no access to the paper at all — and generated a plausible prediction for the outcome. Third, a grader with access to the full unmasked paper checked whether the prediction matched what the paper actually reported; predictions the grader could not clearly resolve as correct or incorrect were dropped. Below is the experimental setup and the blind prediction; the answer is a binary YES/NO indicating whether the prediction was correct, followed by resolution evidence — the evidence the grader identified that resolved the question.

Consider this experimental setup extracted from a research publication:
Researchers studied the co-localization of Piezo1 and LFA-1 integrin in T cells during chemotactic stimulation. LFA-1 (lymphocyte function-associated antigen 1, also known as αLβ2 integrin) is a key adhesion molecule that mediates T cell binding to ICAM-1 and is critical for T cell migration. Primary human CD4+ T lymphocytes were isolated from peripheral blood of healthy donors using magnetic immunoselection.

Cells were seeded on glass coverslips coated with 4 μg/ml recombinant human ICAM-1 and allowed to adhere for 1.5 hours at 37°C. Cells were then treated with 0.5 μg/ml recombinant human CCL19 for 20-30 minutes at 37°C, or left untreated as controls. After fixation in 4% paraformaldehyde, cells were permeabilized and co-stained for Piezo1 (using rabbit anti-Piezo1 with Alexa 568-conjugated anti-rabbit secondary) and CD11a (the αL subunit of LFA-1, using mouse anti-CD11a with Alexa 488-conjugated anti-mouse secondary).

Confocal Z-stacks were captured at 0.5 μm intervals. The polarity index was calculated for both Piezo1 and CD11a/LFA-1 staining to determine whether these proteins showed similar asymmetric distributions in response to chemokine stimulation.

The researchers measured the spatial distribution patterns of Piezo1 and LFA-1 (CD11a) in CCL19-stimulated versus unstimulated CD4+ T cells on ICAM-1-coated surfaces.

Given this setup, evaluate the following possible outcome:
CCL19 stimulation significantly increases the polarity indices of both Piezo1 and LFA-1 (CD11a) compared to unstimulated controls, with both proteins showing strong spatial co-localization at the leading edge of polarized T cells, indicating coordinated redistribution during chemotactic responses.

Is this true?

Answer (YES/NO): YES